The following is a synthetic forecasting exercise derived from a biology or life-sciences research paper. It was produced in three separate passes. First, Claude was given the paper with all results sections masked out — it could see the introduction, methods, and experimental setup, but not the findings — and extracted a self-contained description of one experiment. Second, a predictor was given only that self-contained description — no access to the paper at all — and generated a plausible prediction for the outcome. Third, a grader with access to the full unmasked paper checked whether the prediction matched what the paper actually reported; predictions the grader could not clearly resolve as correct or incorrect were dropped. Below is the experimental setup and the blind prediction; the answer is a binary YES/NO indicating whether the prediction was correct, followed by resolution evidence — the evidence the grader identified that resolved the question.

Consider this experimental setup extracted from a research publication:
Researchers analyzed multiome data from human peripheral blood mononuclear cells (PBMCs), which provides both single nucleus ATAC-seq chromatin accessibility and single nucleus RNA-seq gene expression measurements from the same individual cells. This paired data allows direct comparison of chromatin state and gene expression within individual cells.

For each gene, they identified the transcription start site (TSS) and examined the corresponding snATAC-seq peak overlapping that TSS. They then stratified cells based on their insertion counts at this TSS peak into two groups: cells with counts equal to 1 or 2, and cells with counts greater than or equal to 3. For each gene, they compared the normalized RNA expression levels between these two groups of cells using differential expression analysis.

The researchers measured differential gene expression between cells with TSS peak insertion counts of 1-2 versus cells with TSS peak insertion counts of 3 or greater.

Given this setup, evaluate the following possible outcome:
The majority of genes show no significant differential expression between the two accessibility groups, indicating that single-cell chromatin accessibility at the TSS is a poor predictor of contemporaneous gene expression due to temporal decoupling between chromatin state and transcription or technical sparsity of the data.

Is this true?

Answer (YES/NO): NO